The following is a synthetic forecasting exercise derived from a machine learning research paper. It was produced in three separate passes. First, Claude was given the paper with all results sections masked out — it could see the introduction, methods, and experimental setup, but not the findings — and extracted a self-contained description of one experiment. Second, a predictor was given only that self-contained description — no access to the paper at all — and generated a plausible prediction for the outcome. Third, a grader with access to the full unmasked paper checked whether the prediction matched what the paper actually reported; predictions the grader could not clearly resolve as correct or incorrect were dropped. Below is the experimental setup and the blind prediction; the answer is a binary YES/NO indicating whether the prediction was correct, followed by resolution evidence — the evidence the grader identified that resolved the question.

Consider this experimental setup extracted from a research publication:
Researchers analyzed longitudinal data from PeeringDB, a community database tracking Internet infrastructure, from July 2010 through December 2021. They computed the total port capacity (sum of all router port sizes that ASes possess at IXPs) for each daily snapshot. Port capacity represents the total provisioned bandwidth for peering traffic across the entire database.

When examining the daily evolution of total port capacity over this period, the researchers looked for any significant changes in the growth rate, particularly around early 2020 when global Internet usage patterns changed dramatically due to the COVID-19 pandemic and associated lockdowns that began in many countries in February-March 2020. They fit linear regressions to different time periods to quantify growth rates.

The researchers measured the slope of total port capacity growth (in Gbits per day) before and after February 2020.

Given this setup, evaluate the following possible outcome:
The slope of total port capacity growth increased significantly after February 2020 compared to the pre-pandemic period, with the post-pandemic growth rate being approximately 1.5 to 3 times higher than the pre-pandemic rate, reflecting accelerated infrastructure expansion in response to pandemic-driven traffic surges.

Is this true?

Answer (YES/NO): YES